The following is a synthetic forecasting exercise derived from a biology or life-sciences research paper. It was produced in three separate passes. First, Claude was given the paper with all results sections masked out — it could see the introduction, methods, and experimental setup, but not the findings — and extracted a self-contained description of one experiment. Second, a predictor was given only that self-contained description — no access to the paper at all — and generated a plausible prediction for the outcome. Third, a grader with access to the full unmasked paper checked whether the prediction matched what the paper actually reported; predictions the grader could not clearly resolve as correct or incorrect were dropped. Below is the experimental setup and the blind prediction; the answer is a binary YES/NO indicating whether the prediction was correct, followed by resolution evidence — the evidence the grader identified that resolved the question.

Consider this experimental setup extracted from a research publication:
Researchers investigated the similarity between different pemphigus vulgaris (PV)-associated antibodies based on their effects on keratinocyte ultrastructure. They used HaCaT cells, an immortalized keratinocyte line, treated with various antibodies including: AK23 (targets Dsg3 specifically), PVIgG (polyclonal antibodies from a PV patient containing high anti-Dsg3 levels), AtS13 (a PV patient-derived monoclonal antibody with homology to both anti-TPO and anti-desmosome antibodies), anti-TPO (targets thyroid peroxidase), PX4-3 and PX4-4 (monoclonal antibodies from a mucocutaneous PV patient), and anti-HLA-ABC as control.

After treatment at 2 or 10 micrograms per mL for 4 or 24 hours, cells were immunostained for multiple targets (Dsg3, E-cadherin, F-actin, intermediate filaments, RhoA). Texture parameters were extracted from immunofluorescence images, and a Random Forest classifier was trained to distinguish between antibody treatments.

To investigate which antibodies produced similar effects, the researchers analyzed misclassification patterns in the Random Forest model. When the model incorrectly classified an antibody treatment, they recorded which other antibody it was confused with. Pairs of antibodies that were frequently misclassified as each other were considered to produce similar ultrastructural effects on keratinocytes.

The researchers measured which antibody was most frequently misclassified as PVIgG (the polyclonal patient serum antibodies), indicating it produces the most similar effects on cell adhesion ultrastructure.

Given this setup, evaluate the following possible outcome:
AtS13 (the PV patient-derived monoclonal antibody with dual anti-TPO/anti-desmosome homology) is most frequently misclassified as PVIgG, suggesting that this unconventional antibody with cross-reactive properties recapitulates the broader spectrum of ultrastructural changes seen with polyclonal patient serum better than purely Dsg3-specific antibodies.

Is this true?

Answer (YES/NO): YES